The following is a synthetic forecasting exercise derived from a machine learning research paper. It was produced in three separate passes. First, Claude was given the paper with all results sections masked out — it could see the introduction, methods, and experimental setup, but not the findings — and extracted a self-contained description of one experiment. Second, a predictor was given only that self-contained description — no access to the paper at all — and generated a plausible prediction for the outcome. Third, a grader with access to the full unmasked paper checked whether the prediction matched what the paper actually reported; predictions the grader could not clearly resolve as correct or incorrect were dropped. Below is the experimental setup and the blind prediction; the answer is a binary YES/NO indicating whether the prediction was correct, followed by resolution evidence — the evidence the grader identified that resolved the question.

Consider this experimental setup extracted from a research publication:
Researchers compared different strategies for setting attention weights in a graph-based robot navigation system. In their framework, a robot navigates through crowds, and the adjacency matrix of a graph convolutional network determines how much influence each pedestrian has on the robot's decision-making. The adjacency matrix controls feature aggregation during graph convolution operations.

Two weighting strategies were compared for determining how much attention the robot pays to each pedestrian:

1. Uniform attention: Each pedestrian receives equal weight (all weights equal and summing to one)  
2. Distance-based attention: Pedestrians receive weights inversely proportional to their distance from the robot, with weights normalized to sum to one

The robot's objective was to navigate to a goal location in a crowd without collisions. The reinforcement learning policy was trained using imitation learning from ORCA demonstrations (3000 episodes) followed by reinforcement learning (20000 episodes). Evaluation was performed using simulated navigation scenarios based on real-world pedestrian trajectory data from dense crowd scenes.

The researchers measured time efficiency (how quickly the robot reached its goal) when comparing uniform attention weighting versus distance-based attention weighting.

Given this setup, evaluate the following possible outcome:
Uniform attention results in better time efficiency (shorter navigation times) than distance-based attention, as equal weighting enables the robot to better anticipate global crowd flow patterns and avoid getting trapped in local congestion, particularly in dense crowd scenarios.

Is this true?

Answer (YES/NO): YES